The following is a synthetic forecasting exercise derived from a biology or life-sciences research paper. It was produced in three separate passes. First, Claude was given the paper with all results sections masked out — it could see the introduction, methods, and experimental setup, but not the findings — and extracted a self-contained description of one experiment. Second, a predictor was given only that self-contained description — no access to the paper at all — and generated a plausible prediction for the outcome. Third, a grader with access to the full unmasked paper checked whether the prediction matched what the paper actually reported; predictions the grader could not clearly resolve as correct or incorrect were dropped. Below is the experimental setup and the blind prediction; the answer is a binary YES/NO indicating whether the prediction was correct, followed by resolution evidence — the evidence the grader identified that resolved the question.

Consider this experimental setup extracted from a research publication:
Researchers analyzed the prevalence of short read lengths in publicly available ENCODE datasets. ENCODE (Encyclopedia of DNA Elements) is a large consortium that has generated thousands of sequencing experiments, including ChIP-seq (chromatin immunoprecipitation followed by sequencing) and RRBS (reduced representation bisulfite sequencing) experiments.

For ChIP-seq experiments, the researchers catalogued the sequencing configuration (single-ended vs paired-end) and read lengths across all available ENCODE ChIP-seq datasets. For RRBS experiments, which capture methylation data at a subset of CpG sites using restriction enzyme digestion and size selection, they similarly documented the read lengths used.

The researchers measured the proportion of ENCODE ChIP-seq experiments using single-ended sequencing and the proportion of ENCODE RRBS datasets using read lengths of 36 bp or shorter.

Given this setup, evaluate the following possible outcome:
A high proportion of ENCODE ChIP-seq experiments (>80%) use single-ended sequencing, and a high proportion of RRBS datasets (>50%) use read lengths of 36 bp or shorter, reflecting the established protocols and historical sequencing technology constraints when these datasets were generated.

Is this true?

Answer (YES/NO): YES